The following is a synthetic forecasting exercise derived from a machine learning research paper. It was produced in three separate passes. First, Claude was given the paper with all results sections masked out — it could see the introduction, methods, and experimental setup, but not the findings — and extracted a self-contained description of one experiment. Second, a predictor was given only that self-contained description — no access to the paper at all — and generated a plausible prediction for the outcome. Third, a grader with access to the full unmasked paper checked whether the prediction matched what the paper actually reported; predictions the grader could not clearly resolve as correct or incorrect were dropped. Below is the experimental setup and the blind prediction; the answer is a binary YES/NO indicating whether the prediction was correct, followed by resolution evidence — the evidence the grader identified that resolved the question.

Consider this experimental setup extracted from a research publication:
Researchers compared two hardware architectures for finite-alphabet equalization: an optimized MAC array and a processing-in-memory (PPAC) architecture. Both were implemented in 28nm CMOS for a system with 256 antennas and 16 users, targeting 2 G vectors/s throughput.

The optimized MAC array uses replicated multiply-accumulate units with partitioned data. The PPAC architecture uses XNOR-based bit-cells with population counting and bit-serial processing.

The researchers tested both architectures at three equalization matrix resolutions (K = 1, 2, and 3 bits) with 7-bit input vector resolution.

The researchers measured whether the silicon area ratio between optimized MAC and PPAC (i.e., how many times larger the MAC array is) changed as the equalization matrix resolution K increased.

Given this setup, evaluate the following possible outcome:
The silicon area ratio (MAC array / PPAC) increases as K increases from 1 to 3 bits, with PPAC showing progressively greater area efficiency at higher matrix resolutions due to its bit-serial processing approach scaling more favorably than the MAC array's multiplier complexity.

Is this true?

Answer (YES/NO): NO